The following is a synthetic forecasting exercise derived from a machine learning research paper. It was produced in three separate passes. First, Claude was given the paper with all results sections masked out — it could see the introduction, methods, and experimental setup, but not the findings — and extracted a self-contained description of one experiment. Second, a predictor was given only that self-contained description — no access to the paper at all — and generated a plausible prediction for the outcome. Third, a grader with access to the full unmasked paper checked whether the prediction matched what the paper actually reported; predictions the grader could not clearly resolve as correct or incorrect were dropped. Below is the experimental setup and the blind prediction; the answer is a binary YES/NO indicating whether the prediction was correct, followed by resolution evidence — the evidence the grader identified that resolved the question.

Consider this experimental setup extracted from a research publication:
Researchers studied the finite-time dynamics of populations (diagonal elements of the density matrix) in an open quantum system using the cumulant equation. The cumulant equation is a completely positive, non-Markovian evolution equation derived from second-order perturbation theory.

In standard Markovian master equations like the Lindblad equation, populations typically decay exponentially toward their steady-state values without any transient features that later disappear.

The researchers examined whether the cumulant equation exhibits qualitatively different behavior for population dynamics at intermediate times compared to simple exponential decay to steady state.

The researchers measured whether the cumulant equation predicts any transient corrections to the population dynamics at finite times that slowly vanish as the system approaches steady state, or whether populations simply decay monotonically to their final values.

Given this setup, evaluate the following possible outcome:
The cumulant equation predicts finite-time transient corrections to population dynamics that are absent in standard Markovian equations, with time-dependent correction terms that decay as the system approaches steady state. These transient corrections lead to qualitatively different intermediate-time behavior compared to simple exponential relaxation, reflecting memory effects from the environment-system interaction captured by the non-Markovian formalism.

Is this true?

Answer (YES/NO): YES